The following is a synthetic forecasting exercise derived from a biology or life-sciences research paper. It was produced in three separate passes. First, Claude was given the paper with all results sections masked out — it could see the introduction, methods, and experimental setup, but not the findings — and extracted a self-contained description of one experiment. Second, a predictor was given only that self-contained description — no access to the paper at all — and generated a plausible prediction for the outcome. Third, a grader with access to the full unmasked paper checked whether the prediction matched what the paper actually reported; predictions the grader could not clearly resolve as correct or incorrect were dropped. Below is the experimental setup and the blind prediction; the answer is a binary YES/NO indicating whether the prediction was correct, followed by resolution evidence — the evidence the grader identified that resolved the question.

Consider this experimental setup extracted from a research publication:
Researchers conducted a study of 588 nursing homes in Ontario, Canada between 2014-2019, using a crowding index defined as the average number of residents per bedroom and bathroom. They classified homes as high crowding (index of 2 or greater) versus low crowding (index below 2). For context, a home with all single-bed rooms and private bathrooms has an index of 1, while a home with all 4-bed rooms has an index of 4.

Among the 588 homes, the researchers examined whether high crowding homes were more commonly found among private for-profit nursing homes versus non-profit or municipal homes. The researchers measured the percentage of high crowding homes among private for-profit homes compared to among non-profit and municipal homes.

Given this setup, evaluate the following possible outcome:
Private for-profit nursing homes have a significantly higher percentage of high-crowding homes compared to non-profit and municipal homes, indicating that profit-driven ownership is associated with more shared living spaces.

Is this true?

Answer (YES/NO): YES